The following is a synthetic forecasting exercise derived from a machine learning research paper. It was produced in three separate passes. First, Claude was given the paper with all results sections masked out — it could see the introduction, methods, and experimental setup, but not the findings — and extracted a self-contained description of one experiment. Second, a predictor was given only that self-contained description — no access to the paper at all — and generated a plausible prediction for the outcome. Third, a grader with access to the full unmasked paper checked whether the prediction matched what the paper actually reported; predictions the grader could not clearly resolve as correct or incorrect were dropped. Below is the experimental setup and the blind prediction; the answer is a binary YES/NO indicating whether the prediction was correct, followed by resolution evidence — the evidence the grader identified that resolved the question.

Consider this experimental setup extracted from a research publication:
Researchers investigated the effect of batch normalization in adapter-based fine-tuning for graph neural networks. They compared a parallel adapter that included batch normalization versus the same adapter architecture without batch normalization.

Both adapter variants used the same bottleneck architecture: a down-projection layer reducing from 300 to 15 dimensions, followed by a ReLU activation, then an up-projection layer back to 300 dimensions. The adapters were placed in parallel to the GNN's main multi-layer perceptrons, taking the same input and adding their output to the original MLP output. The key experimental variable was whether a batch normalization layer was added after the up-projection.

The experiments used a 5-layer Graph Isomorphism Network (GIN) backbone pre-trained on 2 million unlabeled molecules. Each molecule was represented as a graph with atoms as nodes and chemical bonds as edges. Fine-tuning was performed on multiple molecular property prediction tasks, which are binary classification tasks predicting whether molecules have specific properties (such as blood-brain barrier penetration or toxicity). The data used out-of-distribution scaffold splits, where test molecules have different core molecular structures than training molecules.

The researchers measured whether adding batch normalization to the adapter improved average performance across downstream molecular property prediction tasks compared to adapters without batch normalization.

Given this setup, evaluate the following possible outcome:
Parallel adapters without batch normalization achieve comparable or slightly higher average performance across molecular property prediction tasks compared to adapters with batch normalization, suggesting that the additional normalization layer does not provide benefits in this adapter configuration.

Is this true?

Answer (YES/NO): NO